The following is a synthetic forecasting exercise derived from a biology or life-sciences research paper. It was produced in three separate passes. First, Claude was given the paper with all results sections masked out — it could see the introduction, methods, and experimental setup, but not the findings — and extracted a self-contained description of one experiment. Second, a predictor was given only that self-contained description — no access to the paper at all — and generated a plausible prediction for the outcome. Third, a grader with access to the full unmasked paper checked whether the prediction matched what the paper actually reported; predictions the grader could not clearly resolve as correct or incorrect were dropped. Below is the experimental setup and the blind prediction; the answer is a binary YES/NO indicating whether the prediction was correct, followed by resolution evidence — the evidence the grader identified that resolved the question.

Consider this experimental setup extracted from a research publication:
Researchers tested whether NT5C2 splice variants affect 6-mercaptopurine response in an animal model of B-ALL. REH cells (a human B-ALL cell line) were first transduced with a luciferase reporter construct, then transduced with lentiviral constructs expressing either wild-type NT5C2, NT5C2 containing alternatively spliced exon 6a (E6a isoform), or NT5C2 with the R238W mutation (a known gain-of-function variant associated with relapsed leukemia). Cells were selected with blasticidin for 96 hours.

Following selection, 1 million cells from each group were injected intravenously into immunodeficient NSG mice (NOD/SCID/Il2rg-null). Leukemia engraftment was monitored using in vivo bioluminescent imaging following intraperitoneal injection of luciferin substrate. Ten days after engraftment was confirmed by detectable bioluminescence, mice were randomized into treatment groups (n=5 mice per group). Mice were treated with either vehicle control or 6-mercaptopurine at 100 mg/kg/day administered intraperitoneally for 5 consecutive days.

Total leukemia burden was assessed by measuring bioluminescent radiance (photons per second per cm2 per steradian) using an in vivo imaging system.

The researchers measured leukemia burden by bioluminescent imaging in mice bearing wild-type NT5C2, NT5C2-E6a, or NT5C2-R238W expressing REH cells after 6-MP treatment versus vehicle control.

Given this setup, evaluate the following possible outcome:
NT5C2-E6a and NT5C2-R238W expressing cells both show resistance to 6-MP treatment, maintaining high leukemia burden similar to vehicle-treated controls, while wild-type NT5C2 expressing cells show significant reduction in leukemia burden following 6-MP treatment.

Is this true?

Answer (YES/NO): YES